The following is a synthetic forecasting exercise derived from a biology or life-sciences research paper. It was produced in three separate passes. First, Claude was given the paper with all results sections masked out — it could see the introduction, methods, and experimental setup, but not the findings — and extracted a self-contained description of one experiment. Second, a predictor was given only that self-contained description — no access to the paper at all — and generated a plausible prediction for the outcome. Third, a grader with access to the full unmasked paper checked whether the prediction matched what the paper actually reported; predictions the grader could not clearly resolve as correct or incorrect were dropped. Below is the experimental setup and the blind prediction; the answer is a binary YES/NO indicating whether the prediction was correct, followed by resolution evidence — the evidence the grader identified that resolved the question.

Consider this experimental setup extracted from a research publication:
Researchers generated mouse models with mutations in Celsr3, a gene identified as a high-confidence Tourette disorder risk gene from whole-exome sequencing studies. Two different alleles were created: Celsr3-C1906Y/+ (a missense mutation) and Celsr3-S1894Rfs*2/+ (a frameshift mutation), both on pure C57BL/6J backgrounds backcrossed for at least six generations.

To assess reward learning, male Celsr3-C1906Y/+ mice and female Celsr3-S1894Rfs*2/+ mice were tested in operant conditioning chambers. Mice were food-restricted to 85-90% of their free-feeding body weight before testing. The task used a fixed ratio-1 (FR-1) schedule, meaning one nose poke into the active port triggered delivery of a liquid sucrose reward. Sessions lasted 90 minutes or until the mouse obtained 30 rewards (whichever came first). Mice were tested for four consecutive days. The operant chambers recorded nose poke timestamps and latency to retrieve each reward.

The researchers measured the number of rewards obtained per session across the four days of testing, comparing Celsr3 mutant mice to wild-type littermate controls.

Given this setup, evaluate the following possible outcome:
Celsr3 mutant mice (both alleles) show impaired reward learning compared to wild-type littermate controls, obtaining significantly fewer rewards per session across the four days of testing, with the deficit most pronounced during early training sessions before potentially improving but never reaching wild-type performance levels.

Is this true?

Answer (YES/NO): NO